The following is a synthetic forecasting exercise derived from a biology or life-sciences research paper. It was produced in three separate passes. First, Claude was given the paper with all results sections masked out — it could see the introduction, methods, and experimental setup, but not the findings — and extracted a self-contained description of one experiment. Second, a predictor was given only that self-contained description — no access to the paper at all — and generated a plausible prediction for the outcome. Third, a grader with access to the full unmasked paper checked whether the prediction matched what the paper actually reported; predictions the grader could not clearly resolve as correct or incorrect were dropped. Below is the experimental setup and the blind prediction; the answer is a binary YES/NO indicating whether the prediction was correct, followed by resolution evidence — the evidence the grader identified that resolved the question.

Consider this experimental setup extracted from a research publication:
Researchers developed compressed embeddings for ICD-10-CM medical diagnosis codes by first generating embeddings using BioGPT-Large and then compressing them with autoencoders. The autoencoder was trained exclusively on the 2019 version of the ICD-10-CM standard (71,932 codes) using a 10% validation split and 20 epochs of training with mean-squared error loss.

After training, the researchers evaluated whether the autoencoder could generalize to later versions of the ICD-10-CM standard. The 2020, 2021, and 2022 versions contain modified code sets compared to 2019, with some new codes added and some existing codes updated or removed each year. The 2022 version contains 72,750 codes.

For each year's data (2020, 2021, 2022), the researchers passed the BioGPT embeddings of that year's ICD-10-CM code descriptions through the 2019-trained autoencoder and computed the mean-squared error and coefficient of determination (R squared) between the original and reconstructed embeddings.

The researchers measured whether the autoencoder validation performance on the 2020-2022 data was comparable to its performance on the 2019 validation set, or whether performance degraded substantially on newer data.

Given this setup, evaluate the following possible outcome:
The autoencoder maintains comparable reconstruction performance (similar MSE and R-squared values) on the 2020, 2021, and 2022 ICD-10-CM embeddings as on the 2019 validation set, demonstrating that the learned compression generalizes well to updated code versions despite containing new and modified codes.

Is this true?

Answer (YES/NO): YES